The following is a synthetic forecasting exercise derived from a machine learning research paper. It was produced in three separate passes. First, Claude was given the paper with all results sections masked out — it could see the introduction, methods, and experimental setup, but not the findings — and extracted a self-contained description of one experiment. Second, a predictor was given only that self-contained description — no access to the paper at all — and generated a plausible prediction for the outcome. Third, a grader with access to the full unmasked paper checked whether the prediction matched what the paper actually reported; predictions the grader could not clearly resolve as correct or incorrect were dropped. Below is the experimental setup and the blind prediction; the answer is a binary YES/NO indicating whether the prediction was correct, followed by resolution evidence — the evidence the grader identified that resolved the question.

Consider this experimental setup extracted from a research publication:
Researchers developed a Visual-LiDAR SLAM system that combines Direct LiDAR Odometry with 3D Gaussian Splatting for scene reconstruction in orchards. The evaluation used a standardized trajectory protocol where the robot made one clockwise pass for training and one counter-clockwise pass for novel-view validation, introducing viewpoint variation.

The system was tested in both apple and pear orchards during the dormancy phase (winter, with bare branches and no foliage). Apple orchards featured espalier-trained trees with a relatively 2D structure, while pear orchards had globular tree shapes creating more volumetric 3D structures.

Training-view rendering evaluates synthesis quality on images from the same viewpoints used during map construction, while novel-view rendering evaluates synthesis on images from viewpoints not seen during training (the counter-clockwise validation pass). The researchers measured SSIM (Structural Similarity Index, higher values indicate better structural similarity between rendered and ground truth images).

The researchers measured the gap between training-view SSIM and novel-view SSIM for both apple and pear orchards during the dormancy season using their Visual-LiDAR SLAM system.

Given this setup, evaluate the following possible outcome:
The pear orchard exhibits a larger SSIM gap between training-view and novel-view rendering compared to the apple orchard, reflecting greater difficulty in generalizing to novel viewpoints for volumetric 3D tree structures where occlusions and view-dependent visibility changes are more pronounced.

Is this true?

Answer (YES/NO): NO